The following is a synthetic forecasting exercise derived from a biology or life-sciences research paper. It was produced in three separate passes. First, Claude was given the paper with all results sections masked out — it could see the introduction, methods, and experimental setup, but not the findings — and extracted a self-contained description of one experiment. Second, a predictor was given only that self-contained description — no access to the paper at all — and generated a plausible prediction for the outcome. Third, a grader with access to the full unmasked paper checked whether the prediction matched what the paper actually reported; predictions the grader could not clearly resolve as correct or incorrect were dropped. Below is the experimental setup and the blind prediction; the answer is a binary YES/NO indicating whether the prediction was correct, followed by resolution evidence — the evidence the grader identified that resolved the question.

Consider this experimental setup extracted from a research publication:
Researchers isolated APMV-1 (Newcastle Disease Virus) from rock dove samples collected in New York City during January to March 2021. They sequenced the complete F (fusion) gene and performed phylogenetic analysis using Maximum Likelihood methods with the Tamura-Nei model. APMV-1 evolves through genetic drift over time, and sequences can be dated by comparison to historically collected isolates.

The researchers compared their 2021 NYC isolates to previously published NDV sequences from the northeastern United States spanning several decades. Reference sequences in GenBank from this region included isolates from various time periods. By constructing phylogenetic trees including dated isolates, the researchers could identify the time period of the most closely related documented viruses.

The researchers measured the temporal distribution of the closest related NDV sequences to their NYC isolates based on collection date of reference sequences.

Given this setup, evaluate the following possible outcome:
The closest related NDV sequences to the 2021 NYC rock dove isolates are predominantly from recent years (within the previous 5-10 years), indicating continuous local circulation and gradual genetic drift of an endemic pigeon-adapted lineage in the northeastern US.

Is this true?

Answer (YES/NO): YES